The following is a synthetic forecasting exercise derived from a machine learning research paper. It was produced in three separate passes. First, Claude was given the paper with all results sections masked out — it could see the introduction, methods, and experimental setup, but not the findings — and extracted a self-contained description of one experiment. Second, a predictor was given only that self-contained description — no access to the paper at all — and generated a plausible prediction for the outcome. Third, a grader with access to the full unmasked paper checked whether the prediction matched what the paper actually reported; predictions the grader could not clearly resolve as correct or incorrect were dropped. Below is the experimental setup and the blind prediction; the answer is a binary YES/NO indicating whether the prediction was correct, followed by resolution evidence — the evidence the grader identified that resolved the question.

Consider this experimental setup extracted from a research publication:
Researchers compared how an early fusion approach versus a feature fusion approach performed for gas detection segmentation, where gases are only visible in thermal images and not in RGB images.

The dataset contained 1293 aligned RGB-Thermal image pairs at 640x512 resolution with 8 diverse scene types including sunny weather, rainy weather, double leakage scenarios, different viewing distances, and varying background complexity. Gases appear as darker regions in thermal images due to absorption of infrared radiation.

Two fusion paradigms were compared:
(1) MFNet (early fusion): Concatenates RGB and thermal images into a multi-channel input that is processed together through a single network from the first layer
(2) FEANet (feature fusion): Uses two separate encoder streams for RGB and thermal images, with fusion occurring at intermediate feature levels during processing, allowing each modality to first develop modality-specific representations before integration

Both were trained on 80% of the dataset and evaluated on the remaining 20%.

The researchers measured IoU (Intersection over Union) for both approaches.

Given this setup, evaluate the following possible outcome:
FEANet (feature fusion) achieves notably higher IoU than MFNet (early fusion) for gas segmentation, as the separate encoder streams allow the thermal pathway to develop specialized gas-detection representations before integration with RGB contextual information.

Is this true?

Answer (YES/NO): YES